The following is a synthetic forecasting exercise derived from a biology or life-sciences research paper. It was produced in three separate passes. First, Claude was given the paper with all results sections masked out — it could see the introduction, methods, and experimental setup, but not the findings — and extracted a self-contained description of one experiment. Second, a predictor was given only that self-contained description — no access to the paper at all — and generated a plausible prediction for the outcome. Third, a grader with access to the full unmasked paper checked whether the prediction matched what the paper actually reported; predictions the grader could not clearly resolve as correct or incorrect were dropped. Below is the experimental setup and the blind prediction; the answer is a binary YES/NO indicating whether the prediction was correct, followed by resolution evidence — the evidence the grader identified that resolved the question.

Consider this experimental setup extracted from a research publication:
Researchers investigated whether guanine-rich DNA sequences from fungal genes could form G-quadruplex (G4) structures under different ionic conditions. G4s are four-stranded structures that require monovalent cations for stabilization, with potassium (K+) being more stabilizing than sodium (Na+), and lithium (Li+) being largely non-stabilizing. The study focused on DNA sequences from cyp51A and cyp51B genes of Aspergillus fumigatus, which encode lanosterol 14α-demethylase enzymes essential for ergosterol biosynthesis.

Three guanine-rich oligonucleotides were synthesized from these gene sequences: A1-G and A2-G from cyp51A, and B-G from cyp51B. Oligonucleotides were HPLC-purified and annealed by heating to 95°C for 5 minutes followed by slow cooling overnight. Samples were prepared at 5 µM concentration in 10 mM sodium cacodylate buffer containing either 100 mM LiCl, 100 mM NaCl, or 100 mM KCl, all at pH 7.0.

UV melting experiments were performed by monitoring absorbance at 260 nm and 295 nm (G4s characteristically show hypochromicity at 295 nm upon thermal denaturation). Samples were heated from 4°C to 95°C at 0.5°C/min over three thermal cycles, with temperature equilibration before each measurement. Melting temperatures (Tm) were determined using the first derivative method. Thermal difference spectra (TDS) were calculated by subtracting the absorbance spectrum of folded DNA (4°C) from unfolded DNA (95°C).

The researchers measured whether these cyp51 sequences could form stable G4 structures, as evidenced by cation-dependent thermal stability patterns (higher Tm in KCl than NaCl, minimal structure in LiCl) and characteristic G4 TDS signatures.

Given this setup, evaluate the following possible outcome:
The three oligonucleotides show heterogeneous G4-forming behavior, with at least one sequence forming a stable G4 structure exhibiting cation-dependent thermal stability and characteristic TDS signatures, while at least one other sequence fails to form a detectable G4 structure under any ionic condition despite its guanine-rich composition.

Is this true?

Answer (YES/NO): YES